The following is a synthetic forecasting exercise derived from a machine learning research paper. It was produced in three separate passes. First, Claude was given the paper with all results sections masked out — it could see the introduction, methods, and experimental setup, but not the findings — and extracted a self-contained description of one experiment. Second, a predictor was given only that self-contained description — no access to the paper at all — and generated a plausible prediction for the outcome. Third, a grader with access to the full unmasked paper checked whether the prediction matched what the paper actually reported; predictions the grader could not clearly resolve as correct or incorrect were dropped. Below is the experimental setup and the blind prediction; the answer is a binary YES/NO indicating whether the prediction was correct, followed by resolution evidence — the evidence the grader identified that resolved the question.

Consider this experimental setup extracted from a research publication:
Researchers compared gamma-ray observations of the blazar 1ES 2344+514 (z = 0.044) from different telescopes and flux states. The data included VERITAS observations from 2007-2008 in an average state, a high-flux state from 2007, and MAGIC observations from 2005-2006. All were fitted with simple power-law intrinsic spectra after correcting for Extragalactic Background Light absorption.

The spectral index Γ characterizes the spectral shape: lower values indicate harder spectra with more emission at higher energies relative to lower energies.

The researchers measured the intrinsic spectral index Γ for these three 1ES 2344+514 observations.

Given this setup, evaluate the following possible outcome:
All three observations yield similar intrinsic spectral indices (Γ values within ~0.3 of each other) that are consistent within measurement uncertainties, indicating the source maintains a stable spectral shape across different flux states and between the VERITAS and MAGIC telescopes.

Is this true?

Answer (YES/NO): NO